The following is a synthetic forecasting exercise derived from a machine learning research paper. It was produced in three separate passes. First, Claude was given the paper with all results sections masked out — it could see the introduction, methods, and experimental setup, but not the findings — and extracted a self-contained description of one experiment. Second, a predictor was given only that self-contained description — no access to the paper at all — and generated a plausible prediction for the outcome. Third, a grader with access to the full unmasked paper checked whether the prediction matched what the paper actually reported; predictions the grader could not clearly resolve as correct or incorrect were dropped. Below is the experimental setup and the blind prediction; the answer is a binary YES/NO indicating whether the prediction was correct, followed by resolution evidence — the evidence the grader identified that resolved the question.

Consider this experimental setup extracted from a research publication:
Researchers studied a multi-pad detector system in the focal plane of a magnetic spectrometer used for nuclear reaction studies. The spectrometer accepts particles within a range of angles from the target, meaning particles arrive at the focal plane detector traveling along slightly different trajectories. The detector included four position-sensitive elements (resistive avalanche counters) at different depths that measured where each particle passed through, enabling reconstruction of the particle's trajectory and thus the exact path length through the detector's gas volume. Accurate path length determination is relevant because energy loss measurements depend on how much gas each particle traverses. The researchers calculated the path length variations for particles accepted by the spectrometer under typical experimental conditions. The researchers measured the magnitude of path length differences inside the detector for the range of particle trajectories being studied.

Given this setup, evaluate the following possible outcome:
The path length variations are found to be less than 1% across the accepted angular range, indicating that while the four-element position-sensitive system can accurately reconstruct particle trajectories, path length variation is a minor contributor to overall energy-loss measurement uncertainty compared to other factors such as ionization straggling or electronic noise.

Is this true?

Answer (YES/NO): YES